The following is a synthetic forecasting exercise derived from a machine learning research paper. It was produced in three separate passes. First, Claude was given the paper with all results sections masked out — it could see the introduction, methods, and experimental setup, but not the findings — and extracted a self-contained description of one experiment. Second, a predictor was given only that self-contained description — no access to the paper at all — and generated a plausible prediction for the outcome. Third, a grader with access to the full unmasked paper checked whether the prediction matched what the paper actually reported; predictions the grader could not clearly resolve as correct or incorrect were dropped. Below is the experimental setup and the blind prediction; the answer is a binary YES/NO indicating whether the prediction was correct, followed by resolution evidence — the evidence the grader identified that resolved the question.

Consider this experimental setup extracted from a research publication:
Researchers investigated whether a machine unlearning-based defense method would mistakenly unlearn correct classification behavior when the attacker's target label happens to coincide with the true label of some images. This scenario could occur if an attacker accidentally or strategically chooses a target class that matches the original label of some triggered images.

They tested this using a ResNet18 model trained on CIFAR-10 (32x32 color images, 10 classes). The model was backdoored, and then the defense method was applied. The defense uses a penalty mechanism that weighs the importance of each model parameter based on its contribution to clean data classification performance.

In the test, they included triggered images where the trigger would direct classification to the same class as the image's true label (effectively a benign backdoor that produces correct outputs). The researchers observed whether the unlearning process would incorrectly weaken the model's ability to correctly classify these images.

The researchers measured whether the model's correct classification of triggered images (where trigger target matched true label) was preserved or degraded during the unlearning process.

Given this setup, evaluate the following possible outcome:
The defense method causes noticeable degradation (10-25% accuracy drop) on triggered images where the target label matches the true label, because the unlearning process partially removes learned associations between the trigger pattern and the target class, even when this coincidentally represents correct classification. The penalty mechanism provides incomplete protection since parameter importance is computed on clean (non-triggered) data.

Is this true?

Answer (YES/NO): NO